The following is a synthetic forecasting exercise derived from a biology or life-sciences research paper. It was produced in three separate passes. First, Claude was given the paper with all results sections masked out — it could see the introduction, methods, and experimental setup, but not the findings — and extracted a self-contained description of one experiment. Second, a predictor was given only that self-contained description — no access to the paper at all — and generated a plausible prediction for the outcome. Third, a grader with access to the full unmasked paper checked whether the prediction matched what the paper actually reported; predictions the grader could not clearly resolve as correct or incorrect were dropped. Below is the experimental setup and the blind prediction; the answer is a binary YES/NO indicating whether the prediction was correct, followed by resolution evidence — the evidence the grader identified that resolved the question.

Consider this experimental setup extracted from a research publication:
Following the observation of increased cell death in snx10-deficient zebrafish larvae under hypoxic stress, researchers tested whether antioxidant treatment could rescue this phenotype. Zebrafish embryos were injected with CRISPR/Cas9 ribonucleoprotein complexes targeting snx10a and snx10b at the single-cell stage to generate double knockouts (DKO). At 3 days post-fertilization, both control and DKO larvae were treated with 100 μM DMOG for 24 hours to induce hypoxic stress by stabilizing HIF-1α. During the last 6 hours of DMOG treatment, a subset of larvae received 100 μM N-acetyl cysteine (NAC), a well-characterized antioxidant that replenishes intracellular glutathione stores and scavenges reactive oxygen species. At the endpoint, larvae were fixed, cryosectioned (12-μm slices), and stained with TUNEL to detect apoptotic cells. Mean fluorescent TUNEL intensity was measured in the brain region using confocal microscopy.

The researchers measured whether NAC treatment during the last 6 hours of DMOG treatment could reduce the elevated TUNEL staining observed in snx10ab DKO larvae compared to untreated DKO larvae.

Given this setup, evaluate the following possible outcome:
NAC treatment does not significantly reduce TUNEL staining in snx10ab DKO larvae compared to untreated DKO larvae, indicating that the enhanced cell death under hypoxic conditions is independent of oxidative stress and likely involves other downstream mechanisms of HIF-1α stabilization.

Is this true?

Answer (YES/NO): NO